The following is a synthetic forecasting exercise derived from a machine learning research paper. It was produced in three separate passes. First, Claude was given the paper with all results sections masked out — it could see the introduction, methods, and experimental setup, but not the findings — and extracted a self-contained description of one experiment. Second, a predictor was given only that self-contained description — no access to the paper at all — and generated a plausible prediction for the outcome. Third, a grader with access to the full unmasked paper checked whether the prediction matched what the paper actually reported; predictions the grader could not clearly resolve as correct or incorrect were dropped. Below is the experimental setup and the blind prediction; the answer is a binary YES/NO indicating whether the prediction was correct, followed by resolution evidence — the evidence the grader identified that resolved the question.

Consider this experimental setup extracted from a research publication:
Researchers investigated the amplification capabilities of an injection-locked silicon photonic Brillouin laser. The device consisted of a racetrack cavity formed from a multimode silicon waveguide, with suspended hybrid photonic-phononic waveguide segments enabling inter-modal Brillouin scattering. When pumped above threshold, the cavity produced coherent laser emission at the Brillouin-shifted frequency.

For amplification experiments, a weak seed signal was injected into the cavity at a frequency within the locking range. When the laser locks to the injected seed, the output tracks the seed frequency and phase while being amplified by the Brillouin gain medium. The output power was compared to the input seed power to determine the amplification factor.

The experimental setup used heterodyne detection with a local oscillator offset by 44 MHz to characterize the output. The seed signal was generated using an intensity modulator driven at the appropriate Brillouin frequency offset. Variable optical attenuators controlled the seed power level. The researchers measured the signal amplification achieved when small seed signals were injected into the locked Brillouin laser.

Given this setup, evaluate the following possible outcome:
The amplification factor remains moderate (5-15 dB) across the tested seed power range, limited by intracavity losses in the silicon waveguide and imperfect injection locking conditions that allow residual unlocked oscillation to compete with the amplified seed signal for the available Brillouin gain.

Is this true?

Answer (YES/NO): NO